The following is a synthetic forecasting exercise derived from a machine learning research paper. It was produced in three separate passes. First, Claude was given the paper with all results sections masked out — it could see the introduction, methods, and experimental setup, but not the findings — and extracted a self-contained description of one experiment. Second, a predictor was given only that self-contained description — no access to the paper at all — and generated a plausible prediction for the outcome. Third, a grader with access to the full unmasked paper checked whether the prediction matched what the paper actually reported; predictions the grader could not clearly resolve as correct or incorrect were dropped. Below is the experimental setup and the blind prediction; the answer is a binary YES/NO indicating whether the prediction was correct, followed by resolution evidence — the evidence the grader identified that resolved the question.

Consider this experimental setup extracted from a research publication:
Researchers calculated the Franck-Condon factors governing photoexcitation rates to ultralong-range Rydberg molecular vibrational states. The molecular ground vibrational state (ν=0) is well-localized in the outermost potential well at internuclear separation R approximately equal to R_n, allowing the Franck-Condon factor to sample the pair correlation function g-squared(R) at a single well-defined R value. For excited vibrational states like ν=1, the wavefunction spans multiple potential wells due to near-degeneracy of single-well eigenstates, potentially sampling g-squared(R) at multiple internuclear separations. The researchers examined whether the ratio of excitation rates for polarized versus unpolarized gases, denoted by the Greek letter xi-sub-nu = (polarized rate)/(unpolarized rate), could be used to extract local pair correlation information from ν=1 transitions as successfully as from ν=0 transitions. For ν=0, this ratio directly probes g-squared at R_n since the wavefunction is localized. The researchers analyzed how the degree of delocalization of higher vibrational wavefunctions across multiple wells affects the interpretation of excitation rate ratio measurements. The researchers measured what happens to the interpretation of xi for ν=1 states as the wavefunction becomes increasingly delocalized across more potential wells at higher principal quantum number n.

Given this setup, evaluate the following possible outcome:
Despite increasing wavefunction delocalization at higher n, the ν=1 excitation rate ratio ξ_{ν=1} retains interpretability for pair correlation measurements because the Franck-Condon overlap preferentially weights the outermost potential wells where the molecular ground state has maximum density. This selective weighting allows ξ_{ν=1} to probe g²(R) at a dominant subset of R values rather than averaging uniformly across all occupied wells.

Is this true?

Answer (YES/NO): NO